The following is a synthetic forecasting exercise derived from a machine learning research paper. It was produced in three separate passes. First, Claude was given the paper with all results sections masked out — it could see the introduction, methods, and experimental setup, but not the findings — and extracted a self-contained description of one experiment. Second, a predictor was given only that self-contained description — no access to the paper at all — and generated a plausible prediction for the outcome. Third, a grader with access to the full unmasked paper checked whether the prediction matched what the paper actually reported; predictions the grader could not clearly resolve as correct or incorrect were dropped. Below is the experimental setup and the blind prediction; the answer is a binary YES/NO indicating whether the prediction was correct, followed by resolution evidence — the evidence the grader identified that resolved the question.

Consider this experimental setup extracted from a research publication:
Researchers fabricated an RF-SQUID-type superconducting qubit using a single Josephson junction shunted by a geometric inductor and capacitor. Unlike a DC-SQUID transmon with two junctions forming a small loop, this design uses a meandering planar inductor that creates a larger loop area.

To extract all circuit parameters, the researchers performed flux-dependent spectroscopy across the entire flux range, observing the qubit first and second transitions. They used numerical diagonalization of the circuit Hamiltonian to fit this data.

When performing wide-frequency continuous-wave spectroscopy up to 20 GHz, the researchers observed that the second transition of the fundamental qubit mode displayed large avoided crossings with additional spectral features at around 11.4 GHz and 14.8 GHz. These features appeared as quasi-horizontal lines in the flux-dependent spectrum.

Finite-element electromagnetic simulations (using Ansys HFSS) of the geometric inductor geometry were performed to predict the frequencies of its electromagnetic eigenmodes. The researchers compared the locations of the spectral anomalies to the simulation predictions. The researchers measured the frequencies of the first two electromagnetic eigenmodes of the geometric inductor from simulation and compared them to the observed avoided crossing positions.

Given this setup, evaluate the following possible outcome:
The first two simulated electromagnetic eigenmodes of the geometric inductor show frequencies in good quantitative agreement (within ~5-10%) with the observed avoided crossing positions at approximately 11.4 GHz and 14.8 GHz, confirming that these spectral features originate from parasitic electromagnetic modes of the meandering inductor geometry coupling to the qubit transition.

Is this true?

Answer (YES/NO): YES